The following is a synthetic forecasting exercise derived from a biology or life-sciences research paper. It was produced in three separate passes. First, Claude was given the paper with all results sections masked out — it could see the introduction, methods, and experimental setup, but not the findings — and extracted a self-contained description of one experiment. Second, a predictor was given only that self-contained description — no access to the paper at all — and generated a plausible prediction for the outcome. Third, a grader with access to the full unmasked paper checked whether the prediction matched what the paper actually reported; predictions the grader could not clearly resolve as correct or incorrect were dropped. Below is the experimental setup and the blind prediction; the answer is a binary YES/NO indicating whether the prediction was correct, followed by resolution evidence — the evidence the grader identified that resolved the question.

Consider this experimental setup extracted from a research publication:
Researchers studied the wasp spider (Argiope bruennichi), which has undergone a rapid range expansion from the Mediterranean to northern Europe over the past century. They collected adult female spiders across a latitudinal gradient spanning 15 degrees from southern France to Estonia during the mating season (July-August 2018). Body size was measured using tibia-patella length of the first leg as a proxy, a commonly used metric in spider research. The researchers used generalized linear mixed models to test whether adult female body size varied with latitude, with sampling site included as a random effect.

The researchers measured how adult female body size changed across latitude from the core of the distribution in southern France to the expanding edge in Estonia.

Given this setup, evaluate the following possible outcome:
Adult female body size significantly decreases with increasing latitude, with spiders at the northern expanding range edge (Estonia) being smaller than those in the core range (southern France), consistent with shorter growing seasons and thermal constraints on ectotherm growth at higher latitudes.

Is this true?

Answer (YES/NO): YES